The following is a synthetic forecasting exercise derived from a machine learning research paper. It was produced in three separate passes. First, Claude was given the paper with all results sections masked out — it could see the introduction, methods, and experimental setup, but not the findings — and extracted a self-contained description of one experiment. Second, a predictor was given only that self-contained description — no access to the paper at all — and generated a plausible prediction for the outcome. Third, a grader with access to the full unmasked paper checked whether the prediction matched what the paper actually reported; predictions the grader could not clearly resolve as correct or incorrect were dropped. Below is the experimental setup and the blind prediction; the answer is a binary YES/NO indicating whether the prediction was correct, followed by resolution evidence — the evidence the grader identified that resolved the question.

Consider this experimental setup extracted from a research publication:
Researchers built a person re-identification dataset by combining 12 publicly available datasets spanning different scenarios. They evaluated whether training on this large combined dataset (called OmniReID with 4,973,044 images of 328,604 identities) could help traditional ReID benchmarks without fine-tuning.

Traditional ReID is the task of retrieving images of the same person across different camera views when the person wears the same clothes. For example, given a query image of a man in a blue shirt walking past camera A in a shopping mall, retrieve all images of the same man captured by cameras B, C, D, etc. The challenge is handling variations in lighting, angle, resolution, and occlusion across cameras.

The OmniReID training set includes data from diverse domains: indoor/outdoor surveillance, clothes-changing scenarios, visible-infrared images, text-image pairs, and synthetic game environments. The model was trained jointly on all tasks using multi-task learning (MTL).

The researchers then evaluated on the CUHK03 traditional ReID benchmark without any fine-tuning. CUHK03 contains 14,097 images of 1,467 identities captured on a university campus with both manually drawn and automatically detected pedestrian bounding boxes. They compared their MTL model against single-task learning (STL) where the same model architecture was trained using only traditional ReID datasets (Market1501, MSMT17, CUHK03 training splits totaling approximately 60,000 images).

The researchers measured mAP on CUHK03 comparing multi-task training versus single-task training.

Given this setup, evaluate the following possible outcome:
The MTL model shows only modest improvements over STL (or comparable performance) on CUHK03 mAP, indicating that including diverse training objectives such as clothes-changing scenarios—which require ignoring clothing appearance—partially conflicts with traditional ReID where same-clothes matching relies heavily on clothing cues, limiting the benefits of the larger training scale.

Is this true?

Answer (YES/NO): YES